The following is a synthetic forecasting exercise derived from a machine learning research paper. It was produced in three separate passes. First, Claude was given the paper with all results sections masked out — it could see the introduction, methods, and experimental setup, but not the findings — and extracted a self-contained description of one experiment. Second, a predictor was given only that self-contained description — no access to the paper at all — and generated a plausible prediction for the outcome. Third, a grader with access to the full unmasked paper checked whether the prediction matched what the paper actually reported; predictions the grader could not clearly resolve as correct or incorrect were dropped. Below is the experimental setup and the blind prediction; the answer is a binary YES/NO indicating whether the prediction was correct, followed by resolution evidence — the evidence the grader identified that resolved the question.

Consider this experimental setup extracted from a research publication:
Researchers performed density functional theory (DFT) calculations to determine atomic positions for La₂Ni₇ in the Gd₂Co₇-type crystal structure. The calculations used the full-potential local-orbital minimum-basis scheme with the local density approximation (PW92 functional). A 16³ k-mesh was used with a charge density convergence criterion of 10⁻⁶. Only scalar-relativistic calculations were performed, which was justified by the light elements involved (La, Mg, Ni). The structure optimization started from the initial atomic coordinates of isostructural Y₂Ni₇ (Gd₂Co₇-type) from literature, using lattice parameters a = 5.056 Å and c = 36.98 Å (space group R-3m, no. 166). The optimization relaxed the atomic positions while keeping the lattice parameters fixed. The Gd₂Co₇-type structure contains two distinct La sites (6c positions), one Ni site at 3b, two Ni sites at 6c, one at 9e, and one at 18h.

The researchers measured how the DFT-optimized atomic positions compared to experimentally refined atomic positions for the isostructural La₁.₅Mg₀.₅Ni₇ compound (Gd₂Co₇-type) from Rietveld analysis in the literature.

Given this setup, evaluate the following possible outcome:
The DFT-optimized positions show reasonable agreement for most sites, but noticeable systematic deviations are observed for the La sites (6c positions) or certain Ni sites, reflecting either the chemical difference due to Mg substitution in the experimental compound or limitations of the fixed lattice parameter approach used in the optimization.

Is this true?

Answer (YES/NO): NO